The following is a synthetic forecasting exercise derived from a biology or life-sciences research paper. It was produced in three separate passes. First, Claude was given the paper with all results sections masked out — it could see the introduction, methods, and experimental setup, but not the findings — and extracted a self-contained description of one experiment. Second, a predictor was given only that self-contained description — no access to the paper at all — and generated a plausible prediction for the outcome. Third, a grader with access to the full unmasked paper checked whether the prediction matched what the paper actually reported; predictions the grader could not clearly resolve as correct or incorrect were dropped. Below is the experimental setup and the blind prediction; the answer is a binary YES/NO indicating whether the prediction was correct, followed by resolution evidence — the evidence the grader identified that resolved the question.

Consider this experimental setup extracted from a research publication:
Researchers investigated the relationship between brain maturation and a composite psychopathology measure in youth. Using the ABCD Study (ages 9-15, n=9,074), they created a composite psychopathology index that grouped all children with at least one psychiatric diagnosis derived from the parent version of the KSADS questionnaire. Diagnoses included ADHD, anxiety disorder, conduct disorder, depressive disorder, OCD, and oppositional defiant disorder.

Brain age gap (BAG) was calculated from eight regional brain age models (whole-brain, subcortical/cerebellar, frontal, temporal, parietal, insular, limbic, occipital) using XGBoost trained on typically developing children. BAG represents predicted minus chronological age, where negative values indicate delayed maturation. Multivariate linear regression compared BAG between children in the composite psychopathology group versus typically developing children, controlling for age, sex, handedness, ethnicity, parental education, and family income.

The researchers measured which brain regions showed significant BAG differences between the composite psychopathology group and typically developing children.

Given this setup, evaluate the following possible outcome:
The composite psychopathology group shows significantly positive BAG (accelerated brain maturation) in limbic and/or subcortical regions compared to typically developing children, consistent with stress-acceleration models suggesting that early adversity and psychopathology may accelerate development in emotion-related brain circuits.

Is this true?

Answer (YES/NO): NO